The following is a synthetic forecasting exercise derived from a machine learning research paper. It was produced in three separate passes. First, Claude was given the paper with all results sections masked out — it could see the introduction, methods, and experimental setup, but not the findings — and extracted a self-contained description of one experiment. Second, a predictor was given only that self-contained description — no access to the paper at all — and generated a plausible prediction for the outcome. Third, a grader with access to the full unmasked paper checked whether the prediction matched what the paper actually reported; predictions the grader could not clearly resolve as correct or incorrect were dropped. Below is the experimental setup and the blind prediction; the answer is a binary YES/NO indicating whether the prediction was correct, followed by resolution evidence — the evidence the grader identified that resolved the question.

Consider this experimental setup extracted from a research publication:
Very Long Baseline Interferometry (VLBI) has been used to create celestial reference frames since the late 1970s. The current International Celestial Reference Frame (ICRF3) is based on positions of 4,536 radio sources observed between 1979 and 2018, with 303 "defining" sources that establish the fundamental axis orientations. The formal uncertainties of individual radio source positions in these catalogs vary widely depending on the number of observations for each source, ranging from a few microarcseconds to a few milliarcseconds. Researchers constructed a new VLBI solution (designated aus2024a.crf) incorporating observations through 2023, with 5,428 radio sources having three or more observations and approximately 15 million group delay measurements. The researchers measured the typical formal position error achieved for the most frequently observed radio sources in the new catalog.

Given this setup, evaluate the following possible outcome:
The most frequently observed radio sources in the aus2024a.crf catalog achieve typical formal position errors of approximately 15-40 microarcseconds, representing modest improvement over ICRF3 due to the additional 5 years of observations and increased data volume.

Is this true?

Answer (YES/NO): NO